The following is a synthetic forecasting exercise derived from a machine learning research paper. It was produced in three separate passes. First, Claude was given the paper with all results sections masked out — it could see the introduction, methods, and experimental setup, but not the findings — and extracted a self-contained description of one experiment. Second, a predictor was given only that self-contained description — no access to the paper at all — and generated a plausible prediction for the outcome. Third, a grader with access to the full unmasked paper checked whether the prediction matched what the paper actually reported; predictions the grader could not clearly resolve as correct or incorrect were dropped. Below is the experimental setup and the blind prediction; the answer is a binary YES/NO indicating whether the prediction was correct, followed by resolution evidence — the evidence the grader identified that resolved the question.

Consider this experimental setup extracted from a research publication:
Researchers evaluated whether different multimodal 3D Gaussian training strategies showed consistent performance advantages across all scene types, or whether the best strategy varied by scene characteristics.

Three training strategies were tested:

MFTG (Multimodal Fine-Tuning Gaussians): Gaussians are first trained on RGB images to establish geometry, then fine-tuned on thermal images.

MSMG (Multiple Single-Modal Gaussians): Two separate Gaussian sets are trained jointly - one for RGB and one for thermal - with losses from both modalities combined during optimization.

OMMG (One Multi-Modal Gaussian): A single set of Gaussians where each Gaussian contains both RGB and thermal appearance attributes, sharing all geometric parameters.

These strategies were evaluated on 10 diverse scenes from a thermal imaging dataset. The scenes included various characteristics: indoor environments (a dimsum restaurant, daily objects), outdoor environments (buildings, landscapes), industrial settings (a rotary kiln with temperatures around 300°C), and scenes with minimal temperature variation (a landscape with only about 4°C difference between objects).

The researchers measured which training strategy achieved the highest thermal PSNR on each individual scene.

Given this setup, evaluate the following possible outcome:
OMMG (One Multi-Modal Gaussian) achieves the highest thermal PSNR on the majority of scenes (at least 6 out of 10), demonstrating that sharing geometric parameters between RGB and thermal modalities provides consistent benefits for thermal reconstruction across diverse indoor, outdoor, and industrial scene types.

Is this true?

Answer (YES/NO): NO